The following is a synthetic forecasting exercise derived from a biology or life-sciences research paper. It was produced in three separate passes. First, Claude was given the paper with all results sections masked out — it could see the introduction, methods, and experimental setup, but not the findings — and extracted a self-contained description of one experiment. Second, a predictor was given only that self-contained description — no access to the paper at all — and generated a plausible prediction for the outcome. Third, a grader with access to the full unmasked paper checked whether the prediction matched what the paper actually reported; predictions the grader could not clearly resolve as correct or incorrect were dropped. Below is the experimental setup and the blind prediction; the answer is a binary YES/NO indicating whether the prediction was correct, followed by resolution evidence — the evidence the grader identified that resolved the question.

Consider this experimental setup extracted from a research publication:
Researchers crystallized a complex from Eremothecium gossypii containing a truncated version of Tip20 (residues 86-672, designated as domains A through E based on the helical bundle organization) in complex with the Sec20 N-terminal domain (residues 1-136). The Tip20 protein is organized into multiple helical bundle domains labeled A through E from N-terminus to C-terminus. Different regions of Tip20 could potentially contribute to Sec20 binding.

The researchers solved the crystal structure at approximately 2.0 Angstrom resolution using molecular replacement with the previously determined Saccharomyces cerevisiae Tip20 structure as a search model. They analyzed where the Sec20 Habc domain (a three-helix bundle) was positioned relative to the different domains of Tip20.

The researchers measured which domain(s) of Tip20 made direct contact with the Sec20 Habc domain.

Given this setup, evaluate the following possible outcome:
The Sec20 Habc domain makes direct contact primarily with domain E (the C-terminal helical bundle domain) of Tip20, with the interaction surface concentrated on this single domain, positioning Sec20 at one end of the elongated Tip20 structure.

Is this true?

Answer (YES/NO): NO